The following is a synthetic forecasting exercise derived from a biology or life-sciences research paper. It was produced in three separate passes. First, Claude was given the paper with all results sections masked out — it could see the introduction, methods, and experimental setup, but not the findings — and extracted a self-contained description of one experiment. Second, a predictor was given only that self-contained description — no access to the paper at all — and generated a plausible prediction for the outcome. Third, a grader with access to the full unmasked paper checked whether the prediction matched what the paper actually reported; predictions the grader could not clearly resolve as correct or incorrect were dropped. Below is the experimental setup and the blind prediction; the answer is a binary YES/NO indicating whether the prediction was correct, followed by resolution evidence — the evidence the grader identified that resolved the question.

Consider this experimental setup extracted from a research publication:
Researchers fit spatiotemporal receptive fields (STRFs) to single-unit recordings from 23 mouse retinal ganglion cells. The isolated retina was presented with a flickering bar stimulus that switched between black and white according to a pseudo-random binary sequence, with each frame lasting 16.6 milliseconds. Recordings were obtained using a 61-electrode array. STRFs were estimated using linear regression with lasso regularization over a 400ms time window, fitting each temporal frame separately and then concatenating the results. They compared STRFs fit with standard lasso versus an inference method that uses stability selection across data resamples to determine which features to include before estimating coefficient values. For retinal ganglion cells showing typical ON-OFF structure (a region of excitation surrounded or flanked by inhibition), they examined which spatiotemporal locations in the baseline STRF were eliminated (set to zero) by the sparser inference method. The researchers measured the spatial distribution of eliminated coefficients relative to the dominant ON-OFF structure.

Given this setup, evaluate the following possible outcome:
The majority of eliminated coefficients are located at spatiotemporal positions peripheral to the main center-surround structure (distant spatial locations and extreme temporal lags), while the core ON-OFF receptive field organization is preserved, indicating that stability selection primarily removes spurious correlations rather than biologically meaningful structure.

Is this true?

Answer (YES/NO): NO